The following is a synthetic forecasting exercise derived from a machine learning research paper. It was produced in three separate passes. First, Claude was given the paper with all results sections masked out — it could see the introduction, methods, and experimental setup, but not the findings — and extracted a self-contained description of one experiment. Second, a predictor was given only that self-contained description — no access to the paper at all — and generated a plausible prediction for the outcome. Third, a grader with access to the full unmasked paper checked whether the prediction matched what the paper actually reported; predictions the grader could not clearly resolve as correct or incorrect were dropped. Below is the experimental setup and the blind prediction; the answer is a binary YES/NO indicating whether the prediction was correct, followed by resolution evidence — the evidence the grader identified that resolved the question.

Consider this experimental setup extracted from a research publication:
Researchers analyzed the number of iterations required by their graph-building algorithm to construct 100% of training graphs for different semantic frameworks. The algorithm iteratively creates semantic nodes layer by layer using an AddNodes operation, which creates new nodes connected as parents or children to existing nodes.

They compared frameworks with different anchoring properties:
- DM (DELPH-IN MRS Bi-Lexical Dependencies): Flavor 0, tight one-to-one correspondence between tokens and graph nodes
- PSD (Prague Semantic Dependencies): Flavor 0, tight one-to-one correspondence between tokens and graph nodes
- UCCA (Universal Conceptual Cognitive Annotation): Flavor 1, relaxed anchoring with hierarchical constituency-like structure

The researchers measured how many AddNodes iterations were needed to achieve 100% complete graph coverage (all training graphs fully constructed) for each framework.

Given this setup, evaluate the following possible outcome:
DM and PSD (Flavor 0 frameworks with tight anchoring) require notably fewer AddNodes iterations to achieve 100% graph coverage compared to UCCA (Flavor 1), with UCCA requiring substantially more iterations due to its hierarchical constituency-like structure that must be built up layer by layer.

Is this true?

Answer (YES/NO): YES